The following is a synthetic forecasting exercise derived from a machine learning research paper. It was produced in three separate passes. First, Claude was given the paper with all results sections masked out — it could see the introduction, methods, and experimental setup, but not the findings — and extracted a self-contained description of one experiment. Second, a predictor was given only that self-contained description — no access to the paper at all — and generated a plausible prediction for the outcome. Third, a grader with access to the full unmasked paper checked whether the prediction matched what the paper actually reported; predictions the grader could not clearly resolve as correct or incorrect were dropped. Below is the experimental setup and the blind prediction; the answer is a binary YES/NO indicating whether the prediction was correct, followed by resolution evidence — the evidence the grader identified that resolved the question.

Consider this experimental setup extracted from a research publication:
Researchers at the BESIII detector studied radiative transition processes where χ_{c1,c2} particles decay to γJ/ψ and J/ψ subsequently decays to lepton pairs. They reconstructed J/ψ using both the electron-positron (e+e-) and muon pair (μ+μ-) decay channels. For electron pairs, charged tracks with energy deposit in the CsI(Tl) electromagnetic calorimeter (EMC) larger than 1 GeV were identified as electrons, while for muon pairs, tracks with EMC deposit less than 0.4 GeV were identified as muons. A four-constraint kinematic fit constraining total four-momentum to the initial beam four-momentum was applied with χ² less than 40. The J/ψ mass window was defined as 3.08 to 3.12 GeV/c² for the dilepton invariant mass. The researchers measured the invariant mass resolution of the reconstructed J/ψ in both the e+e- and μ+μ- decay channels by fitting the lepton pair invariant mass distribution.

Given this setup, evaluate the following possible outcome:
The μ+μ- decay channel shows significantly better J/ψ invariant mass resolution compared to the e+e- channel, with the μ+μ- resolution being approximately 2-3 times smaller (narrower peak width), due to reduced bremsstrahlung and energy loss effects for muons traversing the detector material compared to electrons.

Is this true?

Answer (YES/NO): NO